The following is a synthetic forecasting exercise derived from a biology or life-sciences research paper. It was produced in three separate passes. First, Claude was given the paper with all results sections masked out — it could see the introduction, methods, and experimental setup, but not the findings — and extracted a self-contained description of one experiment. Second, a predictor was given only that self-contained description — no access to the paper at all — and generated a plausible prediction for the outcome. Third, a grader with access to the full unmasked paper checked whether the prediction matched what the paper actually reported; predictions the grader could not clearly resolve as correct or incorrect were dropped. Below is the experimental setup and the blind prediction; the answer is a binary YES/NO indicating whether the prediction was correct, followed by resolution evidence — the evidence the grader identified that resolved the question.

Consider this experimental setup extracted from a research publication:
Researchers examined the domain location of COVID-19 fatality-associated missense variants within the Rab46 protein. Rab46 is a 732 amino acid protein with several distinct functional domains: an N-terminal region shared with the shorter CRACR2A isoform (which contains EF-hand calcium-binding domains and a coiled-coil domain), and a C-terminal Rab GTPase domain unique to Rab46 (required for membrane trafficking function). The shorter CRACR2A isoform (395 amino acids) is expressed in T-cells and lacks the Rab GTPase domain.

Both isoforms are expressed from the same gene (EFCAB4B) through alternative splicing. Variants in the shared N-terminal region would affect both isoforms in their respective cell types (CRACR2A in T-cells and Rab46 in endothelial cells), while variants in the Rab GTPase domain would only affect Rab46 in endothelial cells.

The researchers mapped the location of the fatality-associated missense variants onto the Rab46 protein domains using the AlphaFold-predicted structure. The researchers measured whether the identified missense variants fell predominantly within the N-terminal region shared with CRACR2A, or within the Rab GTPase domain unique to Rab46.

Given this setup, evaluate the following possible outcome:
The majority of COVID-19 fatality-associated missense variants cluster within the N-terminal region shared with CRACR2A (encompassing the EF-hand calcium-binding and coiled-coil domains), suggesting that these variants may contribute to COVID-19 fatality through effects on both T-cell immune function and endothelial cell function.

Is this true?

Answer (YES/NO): YES